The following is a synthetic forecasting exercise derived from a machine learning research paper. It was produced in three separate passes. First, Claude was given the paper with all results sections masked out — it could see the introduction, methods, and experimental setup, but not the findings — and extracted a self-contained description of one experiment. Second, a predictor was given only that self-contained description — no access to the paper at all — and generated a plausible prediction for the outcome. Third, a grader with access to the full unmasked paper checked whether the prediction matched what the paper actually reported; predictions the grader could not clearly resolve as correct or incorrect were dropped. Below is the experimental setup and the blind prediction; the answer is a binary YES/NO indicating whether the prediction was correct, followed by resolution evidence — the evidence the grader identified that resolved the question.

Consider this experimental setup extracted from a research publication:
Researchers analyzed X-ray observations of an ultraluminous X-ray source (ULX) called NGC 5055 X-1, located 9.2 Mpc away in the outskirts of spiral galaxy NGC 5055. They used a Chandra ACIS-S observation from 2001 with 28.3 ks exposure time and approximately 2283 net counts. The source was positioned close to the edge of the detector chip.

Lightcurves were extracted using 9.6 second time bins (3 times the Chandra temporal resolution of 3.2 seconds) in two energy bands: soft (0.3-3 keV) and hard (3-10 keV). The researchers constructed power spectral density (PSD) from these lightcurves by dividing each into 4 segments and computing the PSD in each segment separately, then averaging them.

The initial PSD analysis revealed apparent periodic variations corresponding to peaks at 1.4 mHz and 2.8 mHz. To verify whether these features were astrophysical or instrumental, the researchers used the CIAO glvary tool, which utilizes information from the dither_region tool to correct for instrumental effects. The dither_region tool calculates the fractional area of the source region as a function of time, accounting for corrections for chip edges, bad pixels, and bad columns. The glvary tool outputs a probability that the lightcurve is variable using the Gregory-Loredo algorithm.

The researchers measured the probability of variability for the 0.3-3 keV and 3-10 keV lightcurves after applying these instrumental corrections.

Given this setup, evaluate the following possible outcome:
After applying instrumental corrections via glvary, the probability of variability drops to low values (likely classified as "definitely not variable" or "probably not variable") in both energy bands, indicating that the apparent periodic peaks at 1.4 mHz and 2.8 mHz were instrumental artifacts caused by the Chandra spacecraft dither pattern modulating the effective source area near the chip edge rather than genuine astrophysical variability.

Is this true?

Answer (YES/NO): YES